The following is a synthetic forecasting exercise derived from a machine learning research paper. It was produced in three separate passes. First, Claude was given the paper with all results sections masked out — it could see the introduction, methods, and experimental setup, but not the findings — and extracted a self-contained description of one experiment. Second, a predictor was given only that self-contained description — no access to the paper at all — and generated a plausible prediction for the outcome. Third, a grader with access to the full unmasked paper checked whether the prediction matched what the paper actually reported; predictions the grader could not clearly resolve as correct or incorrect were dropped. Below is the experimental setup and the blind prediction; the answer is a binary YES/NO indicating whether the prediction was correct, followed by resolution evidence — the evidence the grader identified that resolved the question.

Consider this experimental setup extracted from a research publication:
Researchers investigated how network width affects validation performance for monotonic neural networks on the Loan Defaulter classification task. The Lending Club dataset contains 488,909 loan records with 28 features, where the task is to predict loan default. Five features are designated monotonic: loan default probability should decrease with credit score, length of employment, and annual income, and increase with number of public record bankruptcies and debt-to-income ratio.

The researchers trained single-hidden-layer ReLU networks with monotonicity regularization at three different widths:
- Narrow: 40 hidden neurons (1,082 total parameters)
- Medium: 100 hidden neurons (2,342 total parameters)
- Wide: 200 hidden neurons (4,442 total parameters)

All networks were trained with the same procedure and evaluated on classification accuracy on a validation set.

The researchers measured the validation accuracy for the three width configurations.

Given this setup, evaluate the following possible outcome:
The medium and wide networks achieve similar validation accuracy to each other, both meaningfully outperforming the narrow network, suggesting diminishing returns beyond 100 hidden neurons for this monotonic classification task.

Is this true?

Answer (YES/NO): NO